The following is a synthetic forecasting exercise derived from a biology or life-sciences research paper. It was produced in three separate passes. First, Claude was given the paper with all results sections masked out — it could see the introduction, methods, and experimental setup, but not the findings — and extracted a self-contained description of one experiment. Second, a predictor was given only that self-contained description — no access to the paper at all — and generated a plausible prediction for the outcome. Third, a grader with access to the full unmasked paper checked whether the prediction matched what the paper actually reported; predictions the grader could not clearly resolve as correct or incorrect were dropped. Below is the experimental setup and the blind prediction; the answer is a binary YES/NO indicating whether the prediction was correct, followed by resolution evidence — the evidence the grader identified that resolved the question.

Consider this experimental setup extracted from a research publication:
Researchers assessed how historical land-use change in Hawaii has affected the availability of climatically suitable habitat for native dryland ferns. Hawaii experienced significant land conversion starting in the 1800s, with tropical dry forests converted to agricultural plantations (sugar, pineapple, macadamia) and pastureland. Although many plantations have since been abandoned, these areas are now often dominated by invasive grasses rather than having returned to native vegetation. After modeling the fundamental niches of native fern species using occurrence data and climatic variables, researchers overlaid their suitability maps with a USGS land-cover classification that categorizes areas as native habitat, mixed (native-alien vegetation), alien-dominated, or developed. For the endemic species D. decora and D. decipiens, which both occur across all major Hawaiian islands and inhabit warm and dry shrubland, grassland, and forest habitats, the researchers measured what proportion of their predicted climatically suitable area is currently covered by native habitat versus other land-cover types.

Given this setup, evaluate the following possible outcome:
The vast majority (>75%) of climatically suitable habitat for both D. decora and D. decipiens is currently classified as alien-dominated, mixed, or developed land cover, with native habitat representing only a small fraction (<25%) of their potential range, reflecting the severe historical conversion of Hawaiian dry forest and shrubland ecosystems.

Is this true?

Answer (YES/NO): YES